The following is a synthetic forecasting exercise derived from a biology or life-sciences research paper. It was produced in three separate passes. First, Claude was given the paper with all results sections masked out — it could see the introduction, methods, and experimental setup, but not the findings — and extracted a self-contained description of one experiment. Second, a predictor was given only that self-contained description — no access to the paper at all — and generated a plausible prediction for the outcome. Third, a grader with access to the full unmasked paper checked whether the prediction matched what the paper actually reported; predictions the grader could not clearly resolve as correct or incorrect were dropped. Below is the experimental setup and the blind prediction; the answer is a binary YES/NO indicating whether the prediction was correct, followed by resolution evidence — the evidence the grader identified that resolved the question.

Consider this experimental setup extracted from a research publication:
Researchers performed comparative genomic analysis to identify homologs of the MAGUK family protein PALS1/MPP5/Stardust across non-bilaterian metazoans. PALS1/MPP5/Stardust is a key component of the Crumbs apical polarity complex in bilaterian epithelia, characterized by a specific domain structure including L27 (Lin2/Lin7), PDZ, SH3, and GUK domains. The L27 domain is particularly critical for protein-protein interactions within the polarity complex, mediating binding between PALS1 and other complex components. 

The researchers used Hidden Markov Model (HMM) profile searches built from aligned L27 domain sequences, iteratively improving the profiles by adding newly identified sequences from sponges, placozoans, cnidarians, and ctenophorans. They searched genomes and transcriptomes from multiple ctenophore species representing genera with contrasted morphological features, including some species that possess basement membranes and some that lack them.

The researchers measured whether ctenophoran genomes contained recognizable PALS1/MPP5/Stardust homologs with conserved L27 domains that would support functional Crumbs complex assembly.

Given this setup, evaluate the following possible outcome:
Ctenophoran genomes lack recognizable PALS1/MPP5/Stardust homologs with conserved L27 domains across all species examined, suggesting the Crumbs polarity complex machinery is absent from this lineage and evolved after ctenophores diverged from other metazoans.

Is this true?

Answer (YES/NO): YES